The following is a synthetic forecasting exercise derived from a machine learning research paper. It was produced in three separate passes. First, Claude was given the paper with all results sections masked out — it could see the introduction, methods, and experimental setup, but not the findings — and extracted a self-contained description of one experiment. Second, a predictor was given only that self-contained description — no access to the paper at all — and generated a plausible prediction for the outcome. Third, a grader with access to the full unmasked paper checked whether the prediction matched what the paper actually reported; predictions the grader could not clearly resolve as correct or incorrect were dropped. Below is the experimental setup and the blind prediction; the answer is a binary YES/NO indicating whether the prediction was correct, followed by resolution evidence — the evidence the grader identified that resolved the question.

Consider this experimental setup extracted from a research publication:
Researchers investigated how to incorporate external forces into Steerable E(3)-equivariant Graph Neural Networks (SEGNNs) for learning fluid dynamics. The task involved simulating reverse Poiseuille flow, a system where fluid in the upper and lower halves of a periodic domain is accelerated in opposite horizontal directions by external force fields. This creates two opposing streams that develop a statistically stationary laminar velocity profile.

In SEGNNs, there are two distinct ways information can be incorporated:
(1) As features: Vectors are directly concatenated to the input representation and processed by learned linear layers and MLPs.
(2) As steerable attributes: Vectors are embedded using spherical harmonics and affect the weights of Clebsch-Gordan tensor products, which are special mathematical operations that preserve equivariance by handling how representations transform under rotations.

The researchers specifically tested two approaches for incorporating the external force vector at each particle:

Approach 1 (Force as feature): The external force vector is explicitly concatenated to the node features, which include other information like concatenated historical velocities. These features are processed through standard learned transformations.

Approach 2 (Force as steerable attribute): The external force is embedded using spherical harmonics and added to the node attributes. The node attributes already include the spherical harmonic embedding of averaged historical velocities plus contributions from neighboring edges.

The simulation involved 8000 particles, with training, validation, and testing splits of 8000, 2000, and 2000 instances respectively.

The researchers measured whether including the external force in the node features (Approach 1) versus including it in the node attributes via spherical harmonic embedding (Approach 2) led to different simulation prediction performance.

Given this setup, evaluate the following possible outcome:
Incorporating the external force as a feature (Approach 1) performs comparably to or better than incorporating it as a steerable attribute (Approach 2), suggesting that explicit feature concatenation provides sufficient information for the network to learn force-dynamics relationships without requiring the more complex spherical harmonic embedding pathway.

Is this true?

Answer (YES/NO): YES